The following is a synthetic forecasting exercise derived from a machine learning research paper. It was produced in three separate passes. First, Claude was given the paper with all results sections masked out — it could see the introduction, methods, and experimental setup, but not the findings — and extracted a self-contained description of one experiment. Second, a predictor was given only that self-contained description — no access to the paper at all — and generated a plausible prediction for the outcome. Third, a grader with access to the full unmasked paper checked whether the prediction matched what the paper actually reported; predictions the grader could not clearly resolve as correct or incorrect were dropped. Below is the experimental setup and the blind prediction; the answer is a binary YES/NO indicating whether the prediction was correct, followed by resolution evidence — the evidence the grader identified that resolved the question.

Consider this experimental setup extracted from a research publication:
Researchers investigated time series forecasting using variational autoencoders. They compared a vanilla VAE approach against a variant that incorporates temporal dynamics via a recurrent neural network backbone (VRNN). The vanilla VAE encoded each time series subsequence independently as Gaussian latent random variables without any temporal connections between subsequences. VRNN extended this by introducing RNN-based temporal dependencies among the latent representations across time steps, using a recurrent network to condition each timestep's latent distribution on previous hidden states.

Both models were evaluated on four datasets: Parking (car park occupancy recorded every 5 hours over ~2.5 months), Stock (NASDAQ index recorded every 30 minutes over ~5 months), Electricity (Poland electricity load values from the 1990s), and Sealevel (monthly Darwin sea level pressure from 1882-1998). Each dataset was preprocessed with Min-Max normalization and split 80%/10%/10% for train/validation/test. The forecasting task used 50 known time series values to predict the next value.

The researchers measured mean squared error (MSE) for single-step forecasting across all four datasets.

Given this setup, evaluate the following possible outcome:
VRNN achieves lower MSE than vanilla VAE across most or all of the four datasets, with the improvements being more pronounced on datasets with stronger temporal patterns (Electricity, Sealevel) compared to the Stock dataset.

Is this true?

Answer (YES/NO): NO